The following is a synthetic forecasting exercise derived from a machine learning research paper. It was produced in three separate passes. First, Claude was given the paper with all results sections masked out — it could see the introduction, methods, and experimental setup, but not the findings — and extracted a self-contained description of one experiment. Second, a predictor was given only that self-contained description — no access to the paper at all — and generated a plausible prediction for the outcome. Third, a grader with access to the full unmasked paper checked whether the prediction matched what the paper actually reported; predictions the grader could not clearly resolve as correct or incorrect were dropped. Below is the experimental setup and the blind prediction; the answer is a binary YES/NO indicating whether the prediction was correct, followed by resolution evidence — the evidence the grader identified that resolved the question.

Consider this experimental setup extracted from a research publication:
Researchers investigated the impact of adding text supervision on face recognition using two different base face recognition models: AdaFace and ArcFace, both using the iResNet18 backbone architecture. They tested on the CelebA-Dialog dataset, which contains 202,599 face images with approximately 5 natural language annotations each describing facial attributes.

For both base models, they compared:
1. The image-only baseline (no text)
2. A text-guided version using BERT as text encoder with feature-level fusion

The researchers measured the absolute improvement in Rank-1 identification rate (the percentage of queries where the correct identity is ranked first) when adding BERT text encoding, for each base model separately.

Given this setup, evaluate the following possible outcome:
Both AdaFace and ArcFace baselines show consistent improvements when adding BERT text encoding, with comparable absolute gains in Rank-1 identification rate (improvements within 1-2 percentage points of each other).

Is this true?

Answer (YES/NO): YES